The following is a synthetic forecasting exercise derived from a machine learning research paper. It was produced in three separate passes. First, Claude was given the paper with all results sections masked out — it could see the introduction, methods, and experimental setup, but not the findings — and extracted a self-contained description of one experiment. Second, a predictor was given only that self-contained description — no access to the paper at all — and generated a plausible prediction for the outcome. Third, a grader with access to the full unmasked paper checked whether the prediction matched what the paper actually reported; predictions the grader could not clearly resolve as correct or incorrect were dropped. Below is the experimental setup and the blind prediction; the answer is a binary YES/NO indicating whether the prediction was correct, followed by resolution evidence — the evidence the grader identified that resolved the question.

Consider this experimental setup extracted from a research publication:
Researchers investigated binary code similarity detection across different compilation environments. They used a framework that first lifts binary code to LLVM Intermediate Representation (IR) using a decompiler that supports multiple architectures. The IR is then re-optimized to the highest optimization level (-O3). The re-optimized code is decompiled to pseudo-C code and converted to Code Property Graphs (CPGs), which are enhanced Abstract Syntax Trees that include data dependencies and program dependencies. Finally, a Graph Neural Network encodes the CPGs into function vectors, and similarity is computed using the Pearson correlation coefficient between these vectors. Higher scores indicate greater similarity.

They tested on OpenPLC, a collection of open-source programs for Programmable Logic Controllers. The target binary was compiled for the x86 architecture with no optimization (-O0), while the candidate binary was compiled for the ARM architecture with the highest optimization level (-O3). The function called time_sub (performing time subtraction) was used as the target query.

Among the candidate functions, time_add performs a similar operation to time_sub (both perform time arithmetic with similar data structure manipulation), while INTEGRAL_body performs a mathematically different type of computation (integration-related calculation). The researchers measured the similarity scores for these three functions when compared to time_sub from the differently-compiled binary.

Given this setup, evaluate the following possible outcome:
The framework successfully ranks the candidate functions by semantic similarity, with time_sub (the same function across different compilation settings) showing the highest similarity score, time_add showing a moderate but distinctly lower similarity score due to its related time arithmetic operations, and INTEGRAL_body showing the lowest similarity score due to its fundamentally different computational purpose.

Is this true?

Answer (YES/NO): NO